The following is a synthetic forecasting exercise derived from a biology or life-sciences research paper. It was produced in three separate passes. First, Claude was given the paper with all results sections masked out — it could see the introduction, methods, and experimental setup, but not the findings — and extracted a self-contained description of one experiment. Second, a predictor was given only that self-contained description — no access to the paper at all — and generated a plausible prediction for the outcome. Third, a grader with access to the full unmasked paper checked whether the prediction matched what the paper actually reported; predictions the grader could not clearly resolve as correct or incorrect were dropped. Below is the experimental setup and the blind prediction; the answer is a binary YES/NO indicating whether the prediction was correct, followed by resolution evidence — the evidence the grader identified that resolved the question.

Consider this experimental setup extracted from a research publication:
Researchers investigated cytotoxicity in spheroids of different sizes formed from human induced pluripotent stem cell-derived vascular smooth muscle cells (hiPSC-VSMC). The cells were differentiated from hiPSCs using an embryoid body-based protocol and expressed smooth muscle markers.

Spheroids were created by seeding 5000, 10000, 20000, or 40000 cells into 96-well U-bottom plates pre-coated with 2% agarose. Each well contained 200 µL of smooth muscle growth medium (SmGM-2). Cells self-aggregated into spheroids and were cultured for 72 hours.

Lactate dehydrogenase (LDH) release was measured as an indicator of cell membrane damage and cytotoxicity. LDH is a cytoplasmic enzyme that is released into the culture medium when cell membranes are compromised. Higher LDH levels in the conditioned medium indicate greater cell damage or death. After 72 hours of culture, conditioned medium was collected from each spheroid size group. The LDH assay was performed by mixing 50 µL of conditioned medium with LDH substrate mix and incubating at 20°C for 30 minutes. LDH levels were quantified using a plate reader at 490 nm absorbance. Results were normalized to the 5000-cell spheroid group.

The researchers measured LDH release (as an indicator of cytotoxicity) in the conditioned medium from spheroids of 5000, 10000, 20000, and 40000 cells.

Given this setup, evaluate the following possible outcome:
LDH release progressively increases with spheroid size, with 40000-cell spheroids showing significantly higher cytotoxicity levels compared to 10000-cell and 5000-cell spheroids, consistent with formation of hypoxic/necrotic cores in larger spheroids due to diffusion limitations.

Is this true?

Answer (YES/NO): YES